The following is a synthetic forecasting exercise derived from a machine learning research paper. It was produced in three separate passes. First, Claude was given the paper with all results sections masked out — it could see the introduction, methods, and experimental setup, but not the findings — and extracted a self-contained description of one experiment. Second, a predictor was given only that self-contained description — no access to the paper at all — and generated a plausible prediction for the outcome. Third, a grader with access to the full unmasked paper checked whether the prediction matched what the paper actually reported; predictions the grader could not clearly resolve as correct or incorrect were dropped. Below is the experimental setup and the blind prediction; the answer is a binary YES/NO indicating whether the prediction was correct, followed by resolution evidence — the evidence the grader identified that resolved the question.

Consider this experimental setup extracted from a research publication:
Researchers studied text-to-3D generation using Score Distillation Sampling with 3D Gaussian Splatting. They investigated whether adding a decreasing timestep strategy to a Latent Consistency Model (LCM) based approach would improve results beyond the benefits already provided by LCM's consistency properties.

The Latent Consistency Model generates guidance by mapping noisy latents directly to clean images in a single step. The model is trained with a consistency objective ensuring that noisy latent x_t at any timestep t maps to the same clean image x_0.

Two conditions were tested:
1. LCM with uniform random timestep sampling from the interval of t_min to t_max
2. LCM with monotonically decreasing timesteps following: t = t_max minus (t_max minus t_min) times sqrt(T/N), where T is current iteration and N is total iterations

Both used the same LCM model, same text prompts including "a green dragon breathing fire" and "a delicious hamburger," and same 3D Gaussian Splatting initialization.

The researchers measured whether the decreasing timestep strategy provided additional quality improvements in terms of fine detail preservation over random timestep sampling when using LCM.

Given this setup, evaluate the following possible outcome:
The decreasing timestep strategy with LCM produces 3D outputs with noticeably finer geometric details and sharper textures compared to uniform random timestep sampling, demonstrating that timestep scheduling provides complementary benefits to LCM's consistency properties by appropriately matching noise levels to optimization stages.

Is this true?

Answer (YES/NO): NO